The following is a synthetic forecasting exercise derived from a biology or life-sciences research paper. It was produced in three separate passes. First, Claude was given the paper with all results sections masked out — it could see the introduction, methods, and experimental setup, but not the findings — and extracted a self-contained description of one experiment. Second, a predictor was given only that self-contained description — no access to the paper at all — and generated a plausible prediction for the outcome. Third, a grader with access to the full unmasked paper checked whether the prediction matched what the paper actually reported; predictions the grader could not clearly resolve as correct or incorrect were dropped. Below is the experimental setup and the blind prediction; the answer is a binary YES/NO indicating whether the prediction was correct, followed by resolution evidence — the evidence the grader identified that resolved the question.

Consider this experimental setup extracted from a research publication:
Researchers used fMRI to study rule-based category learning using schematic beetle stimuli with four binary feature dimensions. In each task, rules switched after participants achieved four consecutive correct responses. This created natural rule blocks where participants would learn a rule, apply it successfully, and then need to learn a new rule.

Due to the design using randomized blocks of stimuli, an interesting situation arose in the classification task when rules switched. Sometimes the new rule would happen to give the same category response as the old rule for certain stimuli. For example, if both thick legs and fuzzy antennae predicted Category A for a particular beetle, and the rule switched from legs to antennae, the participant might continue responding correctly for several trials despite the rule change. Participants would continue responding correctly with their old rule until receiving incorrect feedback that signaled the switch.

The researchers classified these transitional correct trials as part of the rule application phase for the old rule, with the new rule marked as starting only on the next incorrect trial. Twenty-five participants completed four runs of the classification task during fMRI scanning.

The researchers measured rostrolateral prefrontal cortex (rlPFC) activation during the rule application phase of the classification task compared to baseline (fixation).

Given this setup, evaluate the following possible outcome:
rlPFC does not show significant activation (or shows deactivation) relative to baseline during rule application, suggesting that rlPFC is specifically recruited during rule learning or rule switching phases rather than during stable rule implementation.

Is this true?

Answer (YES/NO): NO